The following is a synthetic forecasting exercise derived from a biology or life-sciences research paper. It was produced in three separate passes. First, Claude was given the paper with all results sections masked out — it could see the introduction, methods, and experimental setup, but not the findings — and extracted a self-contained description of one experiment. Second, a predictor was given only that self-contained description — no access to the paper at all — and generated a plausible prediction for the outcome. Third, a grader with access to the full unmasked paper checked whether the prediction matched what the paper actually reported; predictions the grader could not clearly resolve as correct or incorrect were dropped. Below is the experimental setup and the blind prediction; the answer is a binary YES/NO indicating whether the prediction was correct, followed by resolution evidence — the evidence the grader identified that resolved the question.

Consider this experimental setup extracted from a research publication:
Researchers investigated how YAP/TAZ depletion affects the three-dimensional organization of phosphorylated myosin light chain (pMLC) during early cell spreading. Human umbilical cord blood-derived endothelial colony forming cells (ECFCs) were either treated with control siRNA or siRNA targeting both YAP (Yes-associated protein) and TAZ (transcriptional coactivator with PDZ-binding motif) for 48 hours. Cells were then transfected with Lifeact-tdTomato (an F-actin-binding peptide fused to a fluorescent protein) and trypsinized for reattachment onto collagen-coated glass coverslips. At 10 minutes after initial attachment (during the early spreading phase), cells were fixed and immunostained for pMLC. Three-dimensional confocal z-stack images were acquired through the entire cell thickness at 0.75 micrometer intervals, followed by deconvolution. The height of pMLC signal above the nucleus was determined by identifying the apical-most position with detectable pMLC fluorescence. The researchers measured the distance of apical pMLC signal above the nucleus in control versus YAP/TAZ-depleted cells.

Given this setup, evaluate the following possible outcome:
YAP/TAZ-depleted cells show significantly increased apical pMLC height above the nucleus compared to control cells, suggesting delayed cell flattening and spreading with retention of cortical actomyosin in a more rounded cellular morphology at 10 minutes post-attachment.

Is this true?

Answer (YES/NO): YES